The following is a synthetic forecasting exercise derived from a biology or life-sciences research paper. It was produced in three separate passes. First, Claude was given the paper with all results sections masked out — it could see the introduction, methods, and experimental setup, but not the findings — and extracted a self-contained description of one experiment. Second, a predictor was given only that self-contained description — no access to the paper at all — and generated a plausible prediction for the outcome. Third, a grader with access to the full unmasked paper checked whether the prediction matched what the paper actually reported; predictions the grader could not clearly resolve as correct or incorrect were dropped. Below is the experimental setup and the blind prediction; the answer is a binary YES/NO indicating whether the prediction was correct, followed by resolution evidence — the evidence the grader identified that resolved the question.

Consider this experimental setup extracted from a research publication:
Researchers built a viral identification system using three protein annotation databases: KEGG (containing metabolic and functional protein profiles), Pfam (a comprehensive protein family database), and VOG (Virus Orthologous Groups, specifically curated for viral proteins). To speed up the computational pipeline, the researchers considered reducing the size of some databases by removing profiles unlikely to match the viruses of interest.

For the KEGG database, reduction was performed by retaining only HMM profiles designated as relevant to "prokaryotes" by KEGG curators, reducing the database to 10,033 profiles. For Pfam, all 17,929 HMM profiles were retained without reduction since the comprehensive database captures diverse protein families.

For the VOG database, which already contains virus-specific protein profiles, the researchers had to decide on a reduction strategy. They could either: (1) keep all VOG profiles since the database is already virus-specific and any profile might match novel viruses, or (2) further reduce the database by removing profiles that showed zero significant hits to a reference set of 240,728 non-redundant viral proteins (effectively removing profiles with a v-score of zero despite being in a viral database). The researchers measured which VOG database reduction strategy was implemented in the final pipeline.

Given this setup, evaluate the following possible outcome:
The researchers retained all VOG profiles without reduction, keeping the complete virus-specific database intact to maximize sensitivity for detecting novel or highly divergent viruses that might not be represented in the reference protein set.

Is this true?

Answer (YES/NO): NO